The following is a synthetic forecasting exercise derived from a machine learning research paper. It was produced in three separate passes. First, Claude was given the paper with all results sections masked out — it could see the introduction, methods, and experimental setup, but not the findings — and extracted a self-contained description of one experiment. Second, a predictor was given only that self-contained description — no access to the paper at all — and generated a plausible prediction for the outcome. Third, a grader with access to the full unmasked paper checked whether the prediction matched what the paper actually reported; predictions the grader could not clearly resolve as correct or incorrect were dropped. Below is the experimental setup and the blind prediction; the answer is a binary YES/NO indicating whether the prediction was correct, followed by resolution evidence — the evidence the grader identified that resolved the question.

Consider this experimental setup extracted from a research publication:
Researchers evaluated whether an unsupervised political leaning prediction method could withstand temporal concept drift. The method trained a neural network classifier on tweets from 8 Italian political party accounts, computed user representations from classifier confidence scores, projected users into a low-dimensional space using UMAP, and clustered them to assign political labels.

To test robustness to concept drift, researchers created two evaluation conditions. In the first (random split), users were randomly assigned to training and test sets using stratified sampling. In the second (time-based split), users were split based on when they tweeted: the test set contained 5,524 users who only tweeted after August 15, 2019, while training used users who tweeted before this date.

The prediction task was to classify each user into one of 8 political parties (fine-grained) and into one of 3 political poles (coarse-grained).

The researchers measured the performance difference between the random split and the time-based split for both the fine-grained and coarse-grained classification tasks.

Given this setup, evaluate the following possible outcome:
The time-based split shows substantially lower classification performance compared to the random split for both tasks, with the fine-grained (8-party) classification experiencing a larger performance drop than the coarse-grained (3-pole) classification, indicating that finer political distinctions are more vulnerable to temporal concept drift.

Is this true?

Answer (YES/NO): NO